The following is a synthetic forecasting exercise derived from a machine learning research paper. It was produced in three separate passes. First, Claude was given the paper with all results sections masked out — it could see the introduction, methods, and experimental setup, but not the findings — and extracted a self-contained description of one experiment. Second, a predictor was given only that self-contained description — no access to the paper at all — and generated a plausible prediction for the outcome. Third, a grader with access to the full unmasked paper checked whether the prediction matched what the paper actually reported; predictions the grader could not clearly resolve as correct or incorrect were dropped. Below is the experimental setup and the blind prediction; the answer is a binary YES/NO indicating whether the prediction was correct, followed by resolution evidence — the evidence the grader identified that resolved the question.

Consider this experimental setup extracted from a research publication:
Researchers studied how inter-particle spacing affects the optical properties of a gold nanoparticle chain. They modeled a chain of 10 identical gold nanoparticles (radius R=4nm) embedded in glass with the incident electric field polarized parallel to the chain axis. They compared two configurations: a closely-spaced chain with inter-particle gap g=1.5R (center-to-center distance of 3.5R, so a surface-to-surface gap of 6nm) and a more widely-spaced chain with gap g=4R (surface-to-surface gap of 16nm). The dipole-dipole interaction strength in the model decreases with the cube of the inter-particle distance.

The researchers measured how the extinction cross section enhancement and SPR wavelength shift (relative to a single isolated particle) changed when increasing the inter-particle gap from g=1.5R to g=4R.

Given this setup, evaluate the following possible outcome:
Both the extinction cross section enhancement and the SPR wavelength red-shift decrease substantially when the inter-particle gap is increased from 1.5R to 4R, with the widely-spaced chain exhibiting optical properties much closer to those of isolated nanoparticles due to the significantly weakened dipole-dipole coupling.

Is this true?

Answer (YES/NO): YES